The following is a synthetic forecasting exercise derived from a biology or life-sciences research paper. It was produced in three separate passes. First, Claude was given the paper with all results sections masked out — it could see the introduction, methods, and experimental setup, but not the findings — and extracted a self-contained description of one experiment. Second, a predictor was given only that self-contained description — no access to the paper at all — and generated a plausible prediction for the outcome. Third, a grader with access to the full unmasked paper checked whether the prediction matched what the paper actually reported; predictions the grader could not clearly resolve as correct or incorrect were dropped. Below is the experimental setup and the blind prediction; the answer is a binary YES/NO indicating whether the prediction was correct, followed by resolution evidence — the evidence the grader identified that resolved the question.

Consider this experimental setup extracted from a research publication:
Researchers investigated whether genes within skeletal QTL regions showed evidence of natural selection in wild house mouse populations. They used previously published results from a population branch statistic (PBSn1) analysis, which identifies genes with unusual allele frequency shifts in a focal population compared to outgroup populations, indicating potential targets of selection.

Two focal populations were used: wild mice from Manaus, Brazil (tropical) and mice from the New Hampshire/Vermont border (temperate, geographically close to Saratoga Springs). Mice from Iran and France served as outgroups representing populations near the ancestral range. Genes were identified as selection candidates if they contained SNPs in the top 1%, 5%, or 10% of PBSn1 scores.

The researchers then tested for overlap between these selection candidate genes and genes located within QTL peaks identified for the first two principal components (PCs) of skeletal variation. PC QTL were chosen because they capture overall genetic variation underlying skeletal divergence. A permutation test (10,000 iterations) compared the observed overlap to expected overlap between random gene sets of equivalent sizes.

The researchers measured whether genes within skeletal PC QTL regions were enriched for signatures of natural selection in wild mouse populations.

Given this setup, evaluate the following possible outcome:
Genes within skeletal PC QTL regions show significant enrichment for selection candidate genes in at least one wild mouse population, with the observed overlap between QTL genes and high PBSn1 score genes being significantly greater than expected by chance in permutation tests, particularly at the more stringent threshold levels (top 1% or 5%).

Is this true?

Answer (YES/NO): YES